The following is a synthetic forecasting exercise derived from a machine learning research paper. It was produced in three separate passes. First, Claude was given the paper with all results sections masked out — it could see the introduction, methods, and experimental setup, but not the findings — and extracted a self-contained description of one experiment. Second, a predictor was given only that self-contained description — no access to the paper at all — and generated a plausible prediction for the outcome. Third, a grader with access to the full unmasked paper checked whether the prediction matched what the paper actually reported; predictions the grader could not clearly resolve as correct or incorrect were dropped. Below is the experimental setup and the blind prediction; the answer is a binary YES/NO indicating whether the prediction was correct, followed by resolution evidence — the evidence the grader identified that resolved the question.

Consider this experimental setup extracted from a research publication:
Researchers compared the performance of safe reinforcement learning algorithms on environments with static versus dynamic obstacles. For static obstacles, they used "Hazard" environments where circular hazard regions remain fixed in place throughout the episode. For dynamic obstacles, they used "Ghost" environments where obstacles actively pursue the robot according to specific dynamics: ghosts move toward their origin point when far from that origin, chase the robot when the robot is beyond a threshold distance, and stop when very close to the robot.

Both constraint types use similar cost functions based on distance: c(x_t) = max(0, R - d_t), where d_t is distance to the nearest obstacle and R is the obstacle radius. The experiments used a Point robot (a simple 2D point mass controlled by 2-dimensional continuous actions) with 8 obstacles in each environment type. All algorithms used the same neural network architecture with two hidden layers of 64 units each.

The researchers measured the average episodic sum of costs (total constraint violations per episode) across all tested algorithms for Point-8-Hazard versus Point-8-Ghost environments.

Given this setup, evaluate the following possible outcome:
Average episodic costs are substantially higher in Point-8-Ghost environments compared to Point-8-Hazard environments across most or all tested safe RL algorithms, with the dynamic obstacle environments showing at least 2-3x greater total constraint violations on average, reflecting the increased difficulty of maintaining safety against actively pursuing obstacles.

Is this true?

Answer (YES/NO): NO